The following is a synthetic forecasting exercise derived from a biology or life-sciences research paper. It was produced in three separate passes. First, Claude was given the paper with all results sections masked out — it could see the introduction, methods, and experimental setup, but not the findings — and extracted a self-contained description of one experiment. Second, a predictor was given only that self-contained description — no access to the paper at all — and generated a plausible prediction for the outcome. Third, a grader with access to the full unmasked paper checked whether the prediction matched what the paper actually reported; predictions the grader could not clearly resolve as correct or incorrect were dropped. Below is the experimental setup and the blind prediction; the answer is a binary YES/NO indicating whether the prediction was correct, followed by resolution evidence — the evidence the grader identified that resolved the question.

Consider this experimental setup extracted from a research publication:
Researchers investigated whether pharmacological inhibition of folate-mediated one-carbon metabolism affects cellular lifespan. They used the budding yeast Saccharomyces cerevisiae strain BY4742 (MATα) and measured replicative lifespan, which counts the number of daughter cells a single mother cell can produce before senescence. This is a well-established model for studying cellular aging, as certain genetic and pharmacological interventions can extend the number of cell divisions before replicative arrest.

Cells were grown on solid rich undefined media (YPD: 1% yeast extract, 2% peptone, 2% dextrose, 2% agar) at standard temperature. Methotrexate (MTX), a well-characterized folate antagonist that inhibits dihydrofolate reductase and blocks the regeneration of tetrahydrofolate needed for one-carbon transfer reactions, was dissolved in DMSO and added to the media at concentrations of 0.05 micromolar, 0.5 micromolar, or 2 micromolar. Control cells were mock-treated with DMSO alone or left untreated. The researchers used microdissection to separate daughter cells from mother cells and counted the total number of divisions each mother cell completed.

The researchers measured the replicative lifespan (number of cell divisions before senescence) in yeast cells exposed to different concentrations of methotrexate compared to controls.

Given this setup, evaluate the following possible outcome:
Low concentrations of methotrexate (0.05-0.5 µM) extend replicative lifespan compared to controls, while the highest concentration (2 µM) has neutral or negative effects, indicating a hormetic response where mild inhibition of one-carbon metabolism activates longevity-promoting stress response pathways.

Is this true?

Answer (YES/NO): NO